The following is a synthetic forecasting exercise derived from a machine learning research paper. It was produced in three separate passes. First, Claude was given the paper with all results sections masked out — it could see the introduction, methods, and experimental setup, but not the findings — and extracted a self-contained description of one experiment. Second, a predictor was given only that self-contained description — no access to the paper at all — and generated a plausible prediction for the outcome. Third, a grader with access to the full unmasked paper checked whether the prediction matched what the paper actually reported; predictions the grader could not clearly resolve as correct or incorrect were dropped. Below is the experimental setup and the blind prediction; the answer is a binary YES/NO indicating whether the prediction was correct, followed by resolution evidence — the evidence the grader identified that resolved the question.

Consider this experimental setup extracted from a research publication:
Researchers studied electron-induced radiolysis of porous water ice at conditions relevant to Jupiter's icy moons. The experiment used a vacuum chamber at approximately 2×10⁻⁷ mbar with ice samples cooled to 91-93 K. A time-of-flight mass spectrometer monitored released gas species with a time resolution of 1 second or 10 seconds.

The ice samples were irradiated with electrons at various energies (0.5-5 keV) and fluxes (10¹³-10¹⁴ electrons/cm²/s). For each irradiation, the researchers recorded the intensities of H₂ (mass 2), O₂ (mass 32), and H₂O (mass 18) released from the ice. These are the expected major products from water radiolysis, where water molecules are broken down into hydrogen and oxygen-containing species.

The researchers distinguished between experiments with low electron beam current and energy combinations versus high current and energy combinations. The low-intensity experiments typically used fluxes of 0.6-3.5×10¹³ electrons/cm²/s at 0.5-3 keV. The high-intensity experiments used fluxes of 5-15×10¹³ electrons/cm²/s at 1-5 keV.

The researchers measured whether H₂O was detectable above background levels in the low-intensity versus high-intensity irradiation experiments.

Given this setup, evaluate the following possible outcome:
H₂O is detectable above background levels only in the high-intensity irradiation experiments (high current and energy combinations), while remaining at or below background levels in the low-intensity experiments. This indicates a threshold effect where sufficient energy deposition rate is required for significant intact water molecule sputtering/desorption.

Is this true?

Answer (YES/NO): YES